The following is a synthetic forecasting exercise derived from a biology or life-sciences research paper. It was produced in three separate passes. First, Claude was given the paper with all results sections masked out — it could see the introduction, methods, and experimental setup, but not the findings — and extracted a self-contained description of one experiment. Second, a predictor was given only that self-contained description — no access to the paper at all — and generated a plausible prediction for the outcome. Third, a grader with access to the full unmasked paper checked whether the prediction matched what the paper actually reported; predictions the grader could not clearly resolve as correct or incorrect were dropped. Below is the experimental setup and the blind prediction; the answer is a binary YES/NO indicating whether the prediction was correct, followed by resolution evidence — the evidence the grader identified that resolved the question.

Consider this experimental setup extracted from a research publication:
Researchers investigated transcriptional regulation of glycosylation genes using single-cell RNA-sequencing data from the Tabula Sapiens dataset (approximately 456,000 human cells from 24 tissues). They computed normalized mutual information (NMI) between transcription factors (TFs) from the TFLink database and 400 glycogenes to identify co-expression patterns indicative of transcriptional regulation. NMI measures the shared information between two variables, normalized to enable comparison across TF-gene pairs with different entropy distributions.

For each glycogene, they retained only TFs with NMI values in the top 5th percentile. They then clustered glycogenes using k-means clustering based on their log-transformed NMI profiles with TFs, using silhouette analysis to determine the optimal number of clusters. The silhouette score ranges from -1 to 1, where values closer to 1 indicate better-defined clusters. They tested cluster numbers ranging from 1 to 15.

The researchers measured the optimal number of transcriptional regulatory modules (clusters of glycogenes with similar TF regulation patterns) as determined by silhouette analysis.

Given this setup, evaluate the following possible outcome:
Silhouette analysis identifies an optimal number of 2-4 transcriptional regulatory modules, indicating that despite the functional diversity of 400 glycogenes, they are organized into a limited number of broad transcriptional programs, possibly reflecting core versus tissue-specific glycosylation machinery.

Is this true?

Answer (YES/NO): YES